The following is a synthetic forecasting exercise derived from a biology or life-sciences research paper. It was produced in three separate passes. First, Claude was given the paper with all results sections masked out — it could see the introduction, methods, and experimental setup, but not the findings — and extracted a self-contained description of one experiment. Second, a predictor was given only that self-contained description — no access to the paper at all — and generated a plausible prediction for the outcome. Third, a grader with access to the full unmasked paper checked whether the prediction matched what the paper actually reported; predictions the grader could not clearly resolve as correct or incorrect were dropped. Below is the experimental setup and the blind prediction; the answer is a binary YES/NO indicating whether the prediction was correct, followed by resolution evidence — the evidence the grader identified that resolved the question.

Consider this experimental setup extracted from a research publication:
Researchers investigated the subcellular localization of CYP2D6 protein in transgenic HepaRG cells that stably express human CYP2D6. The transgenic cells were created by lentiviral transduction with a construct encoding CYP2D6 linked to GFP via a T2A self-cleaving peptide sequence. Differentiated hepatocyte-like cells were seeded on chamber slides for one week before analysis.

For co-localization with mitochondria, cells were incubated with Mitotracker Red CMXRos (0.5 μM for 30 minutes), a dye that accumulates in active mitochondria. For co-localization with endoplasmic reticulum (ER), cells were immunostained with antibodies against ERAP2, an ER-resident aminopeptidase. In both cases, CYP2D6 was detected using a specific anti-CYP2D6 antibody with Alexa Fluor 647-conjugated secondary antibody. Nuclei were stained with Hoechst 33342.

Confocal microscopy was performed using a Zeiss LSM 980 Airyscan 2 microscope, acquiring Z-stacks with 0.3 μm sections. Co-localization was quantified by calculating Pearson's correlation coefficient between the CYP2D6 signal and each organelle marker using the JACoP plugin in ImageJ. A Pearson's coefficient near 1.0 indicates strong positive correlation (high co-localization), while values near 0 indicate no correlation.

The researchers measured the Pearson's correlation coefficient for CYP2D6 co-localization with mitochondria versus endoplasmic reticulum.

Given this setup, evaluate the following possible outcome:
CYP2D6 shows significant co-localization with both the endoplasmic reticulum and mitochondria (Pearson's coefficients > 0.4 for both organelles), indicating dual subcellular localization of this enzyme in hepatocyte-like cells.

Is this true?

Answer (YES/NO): NO